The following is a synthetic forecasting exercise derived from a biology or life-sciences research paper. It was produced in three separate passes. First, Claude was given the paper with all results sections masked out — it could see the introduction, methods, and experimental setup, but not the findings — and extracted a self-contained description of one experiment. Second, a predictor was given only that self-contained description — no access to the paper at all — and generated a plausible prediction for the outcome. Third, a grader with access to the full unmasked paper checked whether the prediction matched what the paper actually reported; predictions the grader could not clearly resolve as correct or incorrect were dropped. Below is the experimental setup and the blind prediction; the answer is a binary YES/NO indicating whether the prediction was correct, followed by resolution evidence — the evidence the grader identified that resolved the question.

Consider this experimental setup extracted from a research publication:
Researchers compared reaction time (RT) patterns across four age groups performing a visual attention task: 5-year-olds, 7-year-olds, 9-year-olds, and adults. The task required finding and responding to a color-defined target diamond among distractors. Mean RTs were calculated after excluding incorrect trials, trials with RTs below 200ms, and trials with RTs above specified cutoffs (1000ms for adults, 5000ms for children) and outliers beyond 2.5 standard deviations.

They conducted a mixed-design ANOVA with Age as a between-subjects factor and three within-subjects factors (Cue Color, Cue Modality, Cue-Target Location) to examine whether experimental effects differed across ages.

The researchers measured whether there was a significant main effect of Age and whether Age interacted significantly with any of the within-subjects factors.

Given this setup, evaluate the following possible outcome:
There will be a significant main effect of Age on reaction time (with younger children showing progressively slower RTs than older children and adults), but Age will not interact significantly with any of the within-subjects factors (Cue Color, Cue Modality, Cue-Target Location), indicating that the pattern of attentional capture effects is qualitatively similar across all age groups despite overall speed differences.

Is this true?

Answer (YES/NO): YES